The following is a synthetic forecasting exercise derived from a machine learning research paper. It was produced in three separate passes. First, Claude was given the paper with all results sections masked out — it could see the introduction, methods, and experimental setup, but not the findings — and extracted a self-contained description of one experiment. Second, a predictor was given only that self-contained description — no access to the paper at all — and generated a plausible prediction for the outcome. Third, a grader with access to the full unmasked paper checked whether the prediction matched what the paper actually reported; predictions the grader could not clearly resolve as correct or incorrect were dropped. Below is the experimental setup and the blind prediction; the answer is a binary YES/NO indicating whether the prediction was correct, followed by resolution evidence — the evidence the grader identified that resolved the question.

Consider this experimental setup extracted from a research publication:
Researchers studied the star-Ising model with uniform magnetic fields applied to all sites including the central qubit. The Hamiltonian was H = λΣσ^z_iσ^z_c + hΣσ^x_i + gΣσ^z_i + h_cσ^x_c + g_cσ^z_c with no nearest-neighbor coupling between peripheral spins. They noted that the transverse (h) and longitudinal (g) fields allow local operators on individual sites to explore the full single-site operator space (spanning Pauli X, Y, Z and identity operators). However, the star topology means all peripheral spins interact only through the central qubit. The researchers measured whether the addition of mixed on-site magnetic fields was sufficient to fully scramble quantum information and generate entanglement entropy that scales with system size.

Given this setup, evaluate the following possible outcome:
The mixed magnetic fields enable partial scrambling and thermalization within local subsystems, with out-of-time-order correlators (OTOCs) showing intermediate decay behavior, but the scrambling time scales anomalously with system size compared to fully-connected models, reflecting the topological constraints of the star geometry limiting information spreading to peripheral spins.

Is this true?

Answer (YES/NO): NO